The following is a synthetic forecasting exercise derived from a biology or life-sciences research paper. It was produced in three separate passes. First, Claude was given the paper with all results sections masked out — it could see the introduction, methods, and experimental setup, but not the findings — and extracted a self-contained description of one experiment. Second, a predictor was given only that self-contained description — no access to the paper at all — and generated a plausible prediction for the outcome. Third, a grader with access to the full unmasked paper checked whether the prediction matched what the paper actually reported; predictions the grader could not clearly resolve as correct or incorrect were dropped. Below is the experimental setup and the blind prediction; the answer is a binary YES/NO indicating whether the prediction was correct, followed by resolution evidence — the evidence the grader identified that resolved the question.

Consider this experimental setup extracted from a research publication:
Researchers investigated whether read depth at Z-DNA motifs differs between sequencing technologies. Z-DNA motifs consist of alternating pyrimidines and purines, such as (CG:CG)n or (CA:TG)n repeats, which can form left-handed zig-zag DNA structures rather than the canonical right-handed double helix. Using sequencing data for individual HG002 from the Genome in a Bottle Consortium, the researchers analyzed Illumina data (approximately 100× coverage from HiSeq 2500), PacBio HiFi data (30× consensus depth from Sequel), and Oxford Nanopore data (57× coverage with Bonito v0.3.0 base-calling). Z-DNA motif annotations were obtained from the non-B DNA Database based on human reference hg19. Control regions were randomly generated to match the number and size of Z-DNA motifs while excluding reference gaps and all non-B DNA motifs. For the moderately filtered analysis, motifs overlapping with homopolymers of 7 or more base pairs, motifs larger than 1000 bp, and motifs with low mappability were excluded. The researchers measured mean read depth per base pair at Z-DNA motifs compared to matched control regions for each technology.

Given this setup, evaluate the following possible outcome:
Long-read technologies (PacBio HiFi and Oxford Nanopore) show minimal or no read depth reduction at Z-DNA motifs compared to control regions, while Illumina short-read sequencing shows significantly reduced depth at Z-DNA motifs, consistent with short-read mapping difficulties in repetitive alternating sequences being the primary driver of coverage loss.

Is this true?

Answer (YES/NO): YES